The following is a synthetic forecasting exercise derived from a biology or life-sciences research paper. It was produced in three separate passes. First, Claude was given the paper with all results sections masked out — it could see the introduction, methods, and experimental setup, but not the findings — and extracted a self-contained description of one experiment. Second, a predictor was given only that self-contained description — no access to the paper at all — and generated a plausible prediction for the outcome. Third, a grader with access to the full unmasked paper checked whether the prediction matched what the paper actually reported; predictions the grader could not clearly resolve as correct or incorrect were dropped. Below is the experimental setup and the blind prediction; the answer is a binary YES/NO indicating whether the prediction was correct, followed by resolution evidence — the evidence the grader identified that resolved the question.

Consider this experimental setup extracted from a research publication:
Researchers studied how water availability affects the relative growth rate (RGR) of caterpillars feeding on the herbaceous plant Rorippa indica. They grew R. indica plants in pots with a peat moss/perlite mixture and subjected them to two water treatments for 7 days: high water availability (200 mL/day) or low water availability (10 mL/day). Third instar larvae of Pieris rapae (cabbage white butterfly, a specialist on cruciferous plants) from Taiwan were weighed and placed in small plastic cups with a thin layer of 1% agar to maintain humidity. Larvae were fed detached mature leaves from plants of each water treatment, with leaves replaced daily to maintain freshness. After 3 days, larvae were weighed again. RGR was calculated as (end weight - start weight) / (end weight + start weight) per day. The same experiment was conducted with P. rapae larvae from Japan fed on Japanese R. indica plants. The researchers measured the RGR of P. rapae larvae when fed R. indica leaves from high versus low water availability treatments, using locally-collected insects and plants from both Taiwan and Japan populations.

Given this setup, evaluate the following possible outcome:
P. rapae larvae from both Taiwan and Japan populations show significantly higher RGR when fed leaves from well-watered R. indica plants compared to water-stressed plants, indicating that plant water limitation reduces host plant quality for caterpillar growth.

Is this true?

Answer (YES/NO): NO